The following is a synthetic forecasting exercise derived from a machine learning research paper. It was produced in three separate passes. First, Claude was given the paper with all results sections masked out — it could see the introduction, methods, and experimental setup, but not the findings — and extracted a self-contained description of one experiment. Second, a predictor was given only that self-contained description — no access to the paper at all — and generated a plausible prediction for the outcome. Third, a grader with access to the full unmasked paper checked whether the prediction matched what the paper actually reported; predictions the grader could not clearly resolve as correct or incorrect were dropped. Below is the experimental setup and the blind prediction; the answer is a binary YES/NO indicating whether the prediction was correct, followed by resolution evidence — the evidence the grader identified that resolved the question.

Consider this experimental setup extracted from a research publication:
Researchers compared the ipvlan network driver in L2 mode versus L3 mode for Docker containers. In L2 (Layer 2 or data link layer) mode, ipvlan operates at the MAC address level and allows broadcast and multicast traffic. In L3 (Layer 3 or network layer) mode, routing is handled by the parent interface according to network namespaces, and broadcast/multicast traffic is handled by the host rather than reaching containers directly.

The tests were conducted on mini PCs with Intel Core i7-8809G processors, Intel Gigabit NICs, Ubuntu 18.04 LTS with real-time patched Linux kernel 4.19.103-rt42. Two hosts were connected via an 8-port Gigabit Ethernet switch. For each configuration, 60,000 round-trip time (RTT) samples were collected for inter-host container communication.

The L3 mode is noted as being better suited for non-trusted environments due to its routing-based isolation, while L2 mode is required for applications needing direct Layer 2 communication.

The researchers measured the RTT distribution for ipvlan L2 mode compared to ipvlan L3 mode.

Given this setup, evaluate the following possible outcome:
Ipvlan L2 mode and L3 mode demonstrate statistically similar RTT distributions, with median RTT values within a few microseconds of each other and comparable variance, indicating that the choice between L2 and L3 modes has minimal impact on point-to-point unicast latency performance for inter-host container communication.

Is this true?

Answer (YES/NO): NO